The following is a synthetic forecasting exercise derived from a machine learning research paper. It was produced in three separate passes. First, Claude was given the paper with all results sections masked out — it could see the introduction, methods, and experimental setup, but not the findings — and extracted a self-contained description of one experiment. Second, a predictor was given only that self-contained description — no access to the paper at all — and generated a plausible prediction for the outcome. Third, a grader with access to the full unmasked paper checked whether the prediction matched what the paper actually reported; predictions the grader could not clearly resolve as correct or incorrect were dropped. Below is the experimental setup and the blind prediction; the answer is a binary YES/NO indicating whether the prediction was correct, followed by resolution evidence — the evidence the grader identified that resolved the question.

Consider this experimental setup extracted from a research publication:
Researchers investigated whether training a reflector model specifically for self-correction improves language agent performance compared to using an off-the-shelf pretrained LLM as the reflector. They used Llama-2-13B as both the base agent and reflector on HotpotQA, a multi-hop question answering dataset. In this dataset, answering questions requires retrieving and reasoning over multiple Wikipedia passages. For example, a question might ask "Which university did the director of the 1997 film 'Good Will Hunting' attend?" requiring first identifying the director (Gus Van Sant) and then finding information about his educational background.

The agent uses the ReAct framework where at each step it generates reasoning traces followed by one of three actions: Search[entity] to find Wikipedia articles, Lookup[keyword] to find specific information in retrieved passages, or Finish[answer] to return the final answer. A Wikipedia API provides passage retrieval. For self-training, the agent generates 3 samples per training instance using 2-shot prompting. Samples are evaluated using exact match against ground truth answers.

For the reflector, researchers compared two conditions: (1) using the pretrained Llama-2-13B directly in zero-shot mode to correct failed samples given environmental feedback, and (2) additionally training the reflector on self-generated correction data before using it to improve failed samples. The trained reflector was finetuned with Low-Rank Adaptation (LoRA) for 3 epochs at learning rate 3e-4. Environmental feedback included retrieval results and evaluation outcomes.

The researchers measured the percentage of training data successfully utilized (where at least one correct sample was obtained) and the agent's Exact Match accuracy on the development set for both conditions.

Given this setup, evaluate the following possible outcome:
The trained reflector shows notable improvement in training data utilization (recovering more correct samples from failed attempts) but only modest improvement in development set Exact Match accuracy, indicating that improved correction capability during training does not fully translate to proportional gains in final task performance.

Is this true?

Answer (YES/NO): YES